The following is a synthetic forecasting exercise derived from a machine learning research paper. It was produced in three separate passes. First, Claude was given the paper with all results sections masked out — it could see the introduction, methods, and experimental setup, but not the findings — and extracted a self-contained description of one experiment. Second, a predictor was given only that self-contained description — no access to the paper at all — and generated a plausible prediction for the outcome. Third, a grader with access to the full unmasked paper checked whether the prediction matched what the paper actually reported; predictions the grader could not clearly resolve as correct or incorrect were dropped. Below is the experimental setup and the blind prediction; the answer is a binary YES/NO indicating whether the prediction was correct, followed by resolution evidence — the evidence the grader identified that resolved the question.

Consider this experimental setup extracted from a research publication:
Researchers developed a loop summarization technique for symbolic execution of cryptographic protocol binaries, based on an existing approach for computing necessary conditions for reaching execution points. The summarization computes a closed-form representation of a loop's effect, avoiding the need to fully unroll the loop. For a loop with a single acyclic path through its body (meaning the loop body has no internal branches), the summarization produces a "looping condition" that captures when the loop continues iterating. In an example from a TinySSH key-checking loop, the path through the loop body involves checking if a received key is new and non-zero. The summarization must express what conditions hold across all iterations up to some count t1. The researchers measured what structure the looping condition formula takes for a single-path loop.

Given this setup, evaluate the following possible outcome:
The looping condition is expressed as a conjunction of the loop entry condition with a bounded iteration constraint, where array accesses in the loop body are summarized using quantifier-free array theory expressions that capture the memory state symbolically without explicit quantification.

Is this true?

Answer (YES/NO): NO